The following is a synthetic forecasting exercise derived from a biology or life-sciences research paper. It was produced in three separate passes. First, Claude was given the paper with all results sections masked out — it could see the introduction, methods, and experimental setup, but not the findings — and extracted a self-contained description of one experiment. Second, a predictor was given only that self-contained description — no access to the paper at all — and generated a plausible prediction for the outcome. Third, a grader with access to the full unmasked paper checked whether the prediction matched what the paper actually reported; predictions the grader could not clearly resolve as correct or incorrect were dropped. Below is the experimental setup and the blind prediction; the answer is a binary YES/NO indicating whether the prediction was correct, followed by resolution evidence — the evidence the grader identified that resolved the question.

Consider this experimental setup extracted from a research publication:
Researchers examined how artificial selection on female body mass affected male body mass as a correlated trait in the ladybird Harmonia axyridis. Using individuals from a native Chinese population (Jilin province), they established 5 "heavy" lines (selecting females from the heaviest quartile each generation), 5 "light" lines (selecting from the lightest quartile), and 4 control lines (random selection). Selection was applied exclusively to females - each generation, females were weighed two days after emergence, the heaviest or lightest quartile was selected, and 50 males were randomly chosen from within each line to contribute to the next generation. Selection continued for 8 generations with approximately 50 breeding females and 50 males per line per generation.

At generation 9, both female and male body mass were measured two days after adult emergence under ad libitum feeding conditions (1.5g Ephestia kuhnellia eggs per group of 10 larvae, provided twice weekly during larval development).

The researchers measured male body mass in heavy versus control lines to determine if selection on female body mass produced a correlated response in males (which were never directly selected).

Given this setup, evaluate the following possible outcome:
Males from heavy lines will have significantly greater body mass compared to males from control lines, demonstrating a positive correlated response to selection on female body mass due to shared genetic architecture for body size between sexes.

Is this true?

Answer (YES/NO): YES